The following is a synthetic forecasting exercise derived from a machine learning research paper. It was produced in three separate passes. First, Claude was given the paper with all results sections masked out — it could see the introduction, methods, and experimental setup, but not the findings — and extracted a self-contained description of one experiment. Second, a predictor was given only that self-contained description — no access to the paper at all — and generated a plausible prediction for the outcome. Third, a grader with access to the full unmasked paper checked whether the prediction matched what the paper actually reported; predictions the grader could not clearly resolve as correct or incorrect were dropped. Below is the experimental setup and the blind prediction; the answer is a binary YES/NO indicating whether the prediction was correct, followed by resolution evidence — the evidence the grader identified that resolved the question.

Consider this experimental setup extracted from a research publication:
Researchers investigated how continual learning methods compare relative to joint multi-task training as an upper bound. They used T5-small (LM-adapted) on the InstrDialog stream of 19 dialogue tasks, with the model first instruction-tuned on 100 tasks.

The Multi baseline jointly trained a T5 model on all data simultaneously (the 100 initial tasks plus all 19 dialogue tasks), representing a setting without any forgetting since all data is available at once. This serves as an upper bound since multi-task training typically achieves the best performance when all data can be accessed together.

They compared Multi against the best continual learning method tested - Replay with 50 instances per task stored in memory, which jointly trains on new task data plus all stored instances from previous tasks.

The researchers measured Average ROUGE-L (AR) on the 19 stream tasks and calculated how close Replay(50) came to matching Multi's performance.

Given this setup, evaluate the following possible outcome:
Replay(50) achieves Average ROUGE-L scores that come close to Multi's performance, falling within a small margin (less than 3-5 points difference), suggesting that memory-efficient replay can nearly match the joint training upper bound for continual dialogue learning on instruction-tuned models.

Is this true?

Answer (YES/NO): YES